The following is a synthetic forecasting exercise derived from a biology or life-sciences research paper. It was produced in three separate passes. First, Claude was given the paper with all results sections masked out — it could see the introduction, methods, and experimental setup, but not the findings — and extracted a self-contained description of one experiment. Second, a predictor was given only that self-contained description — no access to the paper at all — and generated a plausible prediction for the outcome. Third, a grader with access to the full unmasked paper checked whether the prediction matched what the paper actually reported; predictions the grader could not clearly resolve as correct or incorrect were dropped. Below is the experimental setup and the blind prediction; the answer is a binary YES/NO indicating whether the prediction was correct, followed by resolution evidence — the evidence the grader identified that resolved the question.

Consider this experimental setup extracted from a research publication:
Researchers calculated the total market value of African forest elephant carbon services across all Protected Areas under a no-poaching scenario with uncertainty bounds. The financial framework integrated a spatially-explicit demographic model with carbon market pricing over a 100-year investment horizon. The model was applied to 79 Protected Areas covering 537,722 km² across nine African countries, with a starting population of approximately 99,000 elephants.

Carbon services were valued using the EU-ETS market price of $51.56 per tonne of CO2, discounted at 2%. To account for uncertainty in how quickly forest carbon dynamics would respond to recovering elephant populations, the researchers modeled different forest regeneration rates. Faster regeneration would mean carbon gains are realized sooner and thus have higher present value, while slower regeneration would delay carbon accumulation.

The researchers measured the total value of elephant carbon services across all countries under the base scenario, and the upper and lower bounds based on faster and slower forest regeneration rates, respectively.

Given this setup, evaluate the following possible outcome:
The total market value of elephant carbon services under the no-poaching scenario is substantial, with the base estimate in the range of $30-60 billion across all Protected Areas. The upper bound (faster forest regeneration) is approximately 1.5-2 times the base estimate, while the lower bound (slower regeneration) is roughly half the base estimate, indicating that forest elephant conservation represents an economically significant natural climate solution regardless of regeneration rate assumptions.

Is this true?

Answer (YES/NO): NO